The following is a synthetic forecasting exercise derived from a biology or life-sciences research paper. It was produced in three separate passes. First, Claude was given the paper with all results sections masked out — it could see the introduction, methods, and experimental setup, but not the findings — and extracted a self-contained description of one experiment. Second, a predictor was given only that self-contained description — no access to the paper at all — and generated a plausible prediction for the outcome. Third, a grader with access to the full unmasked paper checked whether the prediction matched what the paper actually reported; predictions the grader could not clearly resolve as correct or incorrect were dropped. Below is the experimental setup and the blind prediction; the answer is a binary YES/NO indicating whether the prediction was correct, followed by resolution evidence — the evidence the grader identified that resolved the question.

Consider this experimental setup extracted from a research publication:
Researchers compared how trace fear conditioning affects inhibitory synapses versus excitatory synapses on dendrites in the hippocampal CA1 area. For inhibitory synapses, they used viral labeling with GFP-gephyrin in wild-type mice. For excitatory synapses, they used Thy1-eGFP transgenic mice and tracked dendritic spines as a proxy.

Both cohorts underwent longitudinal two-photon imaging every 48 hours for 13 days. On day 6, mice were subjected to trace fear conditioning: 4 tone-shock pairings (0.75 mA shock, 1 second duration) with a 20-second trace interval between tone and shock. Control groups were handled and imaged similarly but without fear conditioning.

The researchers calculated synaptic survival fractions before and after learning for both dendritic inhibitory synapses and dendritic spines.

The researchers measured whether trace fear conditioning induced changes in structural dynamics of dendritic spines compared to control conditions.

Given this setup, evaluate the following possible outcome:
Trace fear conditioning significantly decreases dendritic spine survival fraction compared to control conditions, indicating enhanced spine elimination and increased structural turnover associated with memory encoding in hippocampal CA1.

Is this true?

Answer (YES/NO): NO